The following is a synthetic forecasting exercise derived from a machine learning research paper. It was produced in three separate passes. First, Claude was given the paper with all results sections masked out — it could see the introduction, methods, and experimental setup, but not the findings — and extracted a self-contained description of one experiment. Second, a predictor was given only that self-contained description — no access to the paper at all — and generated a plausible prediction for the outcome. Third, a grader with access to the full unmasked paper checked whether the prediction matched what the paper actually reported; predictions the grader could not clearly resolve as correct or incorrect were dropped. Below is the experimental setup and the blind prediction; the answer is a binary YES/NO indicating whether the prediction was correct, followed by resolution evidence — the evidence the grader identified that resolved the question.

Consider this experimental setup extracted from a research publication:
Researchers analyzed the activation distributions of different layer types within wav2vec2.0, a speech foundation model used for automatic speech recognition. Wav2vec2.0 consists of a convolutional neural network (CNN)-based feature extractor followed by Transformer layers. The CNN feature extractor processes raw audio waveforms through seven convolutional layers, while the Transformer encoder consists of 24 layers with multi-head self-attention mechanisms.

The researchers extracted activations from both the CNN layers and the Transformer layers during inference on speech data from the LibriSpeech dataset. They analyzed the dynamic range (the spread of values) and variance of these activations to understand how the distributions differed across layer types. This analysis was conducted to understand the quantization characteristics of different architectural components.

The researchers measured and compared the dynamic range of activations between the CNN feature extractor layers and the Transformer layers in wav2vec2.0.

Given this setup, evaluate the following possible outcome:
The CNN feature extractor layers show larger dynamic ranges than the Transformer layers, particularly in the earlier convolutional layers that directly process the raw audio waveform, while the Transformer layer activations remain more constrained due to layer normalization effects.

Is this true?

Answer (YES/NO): YES